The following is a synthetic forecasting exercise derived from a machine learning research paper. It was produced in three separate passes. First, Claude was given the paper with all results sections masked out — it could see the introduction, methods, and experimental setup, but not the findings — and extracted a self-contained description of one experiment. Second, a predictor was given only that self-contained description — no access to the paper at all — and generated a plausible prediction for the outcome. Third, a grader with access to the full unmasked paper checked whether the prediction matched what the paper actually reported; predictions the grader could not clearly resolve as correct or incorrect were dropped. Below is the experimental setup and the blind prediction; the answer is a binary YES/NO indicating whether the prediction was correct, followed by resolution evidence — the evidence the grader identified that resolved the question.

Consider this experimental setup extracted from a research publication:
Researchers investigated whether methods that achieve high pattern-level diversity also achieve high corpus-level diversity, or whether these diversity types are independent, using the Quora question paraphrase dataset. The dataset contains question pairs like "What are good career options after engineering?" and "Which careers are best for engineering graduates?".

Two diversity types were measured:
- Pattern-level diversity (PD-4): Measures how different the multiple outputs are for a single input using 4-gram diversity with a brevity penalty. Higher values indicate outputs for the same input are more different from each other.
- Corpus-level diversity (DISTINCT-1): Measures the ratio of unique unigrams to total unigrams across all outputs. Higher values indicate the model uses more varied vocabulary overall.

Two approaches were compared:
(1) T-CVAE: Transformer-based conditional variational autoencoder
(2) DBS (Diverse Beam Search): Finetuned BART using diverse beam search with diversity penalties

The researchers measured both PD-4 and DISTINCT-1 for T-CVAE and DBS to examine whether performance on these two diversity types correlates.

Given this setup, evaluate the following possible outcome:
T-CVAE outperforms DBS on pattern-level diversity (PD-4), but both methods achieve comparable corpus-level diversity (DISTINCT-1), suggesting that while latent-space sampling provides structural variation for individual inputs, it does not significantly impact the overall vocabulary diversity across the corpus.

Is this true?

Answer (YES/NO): NO